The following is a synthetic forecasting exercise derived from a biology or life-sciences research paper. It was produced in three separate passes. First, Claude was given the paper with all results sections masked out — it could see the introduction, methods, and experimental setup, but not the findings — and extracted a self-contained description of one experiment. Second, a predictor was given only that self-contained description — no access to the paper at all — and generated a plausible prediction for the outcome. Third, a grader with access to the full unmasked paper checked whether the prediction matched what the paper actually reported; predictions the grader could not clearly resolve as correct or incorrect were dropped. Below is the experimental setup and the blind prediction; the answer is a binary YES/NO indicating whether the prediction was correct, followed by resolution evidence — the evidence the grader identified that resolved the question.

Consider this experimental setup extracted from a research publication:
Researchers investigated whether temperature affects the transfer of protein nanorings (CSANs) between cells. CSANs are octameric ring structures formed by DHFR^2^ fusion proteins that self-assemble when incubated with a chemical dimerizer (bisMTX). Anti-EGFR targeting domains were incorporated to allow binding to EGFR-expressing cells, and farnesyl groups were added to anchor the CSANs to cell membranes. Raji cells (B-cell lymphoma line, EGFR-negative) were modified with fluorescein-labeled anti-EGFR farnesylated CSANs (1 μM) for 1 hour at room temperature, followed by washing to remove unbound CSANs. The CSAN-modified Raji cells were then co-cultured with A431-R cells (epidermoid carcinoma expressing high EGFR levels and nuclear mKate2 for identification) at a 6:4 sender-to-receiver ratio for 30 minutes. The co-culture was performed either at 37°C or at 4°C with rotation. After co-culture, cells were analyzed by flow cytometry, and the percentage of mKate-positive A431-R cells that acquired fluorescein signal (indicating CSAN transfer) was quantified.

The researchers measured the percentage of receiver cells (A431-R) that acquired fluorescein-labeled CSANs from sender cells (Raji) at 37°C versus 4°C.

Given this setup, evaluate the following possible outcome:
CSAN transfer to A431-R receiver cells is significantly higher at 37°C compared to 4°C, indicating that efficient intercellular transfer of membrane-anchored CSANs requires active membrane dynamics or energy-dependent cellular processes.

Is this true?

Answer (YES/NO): YES